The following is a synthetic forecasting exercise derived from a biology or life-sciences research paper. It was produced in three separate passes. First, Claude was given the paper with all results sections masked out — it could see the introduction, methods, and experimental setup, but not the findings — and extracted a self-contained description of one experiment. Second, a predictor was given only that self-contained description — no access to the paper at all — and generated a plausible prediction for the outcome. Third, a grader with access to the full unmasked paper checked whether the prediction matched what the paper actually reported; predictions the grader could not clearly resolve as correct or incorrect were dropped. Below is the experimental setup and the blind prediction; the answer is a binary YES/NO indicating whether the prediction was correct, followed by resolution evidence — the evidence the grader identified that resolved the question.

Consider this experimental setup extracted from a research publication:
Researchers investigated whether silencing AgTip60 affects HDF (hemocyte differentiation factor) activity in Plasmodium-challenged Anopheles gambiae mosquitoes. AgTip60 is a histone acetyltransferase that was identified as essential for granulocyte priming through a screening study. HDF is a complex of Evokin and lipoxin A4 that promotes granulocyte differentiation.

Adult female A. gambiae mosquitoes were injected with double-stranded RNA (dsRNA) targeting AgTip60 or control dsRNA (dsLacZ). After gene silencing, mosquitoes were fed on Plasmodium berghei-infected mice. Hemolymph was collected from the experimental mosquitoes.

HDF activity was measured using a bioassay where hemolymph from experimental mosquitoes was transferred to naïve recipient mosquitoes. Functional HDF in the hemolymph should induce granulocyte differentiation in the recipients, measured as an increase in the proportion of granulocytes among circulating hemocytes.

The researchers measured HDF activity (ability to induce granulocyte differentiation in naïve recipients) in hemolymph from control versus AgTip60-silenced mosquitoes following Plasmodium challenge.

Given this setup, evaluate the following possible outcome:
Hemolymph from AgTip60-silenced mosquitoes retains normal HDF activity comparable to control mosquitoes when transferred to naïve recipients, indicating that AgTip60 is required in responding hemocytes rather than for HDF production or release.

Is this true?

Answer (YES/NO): NO